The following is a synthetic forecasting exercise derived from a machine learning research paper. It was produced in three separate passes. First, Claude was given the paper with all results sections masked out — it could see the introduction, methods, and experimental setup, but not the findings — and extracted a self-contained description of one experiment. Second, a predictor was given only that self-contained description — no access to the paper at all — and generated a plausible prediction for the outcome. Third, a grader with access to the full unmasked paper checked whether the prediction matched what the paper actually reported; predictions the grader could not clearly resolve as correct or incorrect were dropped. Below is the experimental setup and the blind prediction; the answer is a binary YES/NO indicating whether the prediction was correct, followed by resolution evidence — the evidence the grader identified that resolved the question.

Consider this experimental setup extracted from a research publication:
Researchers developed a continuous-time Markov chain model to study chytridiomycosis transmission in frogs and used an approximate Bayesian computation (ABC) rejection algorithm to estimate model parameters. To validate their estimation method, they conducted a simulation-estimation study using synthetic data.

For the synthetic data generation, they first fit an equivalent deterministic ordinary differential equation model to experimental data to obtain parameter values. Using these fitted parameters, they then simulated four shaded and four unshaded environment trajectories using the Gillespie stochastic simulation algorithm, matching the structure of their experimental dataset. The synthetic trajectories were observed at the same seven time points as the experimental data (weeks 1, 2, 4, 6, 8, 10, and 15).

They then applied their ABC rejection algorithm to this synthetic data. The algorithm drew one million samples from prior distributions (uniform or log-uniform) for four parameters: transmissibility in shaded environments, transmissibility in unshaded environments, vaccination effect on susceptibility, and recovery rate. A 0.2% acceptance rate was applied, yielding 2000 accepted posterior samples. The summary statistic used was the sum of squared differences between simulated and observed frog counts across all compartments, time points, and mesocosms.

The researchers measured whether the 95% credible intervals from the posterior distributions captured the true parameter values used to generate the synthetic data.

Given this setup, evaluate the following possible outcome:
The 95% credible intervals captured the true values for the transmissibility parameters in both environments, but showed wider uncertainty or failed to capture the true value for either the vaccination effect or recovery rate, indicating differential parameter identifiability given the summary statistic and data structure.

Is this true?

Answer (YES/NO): NO